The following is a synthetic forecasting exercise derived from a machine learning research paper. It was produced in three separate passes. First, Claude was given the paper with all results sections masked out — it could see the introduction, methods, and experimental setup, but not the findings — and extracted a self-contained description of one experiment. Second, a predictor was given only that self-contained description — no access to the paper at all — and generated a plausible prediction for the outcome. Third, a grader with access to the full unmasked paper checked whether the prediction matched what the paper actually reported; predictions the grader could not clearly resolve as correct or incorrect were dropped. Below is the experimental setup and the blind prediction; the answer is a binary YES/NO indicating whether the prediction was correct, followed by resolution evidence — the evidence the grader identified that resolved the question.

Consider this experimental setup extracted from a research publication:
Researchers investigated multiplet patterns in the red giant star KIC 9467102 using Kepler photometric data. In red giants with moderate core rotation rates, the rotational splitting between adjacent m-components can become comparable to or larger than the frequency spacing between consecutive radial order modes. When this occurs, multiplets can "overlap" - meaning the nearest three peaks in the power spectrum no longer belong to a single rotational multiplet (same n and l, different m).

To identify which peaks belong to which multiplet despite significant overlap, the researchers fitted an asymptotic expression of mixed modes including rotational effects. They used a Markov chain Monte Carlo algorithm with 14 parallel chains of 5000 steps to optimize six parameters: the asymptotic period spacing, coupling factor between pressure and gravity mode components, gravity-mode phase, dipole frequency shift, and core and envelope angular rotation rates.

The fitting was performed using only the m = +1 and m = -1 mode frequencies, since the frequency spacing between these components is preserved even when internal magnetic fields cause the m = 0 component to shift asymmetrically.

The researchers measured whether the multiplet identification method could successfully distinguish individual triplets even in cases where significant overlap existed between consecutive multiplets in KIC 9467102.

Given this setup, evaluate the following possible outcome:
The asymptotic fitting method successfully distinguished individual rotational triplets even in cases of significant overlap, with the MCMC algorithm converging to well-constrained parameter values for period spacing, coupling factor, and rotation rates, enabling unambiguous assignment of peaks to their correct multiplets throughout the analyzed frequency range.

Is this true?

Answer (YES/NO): NO